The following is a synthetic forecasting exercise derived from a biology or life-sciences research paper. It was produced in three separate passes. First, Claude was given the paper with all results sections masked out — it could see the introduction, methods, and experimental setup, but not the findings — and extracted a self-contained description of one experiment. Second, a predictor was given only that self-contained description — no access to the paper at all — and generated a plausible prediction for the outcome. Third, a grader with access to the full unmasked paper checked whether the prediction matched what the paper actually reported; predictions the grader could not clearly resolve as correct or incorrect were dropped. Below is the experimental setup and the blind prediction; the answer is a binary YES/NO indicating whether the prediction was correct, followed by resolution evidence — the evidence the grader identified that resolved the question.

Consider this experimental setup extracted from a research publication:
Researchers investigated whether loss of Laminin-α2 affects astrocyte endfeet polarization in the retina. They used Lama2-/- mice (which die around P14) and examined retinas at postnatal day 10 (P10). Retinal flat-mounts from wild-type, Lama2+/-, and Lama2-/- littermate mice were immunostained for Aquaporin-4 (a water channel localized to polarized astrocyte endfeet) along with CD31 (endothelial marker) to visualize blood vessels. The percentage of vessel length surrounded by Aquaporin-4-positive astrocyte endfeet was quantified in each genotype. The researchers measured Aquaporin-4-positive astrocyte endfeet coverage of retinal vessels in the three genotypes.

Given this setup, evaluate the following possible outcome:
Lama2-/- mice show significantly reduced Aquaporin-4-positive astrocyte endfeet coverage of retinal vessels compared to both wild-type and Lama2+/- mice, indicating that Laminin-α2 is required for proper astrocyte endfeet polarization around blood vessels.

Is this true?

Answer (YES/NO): YES